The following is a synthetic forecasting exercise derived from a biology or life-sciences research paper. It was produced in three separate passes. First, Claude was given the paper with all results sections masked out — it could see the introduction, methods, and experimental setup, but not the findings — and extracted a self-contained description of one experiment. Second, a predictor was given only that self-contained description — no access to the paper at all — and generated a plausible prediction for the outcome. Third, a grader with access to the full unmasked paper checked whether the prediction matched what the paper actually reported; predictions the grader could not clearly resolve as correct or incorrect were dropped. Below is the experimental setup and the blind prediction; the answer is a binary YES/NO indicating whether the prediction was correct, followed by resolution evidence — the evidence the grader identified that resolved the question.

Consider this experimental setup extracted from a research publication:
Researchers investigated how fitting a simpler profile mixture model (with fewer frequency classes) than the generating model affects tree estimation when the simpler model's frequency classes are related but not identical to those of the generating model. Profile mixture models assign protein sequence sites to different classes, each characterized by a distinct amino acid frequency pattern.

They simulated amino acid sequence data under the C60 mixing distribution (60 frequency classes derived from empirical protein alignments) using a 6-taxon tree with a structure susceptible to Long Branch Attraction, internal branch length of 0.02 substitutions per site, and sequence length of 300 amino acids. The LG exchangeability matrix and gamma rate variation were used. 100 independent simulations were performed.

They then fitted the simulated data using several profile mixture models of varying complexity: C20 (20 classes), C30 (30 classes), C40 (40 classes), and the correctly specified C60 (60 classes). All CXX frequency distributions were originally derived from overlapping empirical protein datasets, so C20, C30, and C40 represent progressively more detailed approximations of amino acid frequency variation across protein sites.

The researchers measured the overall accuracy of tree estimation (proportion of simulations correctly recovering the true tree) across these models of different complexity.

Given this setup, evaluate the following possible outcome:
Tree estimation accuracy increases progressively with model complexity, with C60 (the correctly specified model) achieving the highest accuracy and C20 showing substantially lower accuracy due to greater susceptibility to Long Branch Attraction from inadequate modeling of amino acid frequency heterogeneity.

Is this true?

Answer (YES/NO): NO